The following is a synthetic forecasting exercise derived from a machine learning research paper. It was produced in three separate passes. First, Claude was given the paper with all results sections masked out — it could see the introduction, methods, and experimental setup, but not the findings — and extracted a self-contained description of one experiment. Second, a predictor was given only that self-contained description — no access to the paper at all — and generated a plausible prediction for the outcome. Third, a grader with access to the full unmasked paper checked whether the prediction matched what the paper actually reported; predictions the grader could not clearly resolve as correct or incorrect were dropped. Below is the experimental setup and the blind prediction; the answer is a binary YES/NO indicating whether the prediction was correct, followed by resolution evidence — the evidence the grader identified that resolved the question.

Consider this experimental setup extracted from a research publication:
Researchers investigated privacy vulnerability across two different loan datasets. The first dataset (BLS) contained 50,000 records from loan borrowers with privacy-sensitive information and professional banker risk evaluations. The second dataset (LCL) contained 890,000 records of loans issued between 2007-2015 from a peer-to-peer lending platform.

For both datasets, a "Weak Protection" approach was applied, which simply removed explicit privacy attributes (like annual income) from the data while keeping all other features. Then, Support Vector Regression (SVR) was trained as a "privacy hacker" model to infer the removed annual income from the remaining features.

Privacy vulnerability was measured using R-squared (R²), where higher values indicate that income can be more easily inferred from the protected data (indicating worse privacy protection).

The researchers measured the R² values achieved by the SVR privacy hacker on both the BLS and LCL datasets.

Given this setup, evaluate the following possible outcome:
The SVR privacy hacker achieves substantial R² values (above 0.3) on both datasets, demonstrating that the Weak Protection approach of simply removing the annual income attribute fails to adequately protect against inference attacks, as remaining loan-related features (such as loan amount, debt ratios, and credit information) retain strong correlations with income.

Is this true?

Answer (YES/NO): YES